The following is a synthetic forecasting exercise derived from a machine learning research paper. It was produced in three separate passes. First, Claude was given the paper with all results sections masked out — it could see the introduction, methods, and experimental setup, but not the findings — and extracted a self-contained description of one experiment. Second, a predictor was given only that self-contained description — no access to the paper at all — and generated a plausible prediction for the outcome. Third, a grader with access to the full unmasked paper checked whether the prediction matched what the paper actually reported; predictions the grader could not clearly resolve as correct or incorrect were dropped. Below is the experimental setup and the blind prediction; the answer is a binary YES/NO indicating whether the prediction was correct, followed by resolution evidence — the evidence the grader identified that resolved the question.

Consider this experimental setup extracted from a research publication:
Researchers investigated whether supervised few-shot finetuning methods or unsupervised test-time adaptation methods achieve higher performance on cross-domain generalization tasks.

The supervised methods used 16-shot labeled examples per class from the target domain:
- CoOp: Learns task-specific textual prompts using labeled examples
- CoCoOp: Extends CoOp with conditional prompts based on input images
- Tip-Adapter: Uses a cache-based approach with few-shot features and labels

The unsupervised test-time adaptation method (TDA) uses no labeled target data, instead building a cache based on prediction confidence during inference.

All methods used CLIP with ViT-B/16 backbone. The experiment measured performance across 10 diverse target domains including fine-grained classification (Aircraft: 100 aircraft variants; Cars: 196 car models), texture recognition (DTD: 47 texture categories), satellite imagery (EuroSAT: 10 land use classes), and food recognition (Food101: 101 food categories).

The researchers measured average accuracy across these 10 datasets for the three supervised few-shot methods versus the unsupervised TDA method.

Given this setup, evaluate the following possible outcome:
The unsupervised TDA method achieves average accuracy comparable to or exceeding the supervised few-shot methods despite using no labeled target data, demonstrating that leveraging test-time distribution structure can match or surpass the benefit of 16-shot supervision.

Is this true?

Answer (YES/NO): YES